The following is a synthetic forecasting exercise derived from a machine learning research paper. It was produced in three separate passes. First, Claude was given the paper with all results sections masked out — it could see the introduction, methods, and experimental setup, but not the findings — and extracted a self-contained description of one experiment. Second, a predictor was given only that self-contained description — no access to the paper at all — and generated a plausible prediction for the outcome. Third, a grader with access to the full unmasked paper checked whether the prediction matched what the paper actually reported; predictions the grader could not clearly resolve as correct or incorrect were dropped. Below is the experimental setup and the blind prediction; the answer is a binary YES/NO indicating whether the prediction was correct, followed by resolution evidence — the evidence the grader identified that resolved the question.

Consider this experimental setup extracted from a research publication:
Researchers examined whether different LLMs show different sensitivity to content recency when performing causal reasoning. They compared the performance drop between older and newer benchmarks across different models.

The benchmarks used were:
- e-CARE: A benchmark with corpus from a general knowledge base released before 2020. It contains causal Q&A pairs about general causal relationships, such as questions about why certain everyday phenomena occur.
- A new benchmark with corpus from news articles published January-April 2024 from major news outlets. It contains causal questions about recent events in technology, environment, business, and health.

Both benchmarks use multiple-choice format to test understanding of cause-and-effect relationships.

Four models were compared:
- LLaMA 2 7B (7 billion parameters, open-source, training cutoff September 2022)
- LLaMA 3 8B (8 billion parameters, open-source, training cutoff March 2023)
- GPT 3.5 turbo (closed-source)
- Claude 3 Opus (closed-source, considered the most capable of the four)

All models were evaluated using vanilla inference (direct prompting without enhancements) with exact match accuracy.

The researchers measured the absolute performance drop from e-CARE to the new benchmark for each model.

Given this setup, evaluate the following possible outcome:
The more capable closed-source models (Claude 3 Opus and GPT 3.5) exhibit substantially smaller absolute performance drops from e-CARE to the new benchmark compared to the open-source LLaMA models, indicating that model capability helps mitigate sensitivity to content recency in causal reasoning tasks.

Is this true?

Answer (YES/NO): NO